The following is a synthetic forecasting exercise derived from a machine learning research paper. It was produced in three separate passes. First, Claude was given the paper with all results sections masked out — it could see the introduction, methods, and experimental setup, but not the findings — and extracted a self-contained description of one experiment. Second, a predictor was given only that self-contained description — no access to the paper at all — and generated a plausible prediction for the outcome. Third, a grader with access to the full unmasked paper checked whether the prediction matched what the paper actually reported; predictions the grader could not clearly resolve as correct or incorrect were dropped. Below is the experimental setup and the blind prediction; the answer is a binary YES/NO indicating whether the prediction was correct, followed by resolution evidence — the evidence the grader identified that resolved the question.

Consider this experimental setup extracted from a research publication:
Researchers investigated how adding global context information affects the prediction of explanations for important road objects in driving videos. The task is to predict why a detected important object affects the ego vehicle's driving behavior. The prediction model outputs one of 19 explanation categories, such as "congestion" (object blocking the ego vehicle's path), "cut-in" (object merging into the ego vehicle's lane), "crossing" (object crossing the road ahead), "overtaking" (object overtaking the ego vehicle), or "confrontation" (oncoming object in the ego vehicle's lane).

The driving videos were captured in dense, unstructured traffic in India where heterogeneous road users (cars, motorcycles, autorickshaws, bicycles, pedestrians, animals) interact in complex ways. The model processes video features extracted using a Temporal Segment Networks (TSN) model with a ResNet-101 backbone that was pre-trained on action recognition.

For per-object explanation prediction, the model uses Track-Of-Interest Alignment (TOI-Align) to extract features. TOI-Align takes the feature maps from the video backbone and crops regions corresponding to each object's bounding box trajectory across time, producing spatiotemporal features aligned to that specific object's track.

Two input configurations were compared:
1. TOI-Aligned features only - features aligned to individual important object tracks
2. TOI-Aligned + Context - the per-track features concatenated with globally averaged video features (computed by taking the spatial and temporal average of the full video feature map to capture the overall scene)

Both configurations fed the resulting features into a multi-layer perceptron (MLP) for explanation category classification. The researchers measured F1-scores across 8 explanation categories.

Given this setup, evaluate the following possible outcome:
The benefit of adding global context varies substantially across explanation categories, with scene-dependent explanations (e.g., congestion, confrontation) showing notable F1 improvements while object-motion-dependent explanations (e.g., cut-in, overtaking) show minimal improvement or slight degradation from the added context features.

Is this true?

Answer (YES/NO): NO